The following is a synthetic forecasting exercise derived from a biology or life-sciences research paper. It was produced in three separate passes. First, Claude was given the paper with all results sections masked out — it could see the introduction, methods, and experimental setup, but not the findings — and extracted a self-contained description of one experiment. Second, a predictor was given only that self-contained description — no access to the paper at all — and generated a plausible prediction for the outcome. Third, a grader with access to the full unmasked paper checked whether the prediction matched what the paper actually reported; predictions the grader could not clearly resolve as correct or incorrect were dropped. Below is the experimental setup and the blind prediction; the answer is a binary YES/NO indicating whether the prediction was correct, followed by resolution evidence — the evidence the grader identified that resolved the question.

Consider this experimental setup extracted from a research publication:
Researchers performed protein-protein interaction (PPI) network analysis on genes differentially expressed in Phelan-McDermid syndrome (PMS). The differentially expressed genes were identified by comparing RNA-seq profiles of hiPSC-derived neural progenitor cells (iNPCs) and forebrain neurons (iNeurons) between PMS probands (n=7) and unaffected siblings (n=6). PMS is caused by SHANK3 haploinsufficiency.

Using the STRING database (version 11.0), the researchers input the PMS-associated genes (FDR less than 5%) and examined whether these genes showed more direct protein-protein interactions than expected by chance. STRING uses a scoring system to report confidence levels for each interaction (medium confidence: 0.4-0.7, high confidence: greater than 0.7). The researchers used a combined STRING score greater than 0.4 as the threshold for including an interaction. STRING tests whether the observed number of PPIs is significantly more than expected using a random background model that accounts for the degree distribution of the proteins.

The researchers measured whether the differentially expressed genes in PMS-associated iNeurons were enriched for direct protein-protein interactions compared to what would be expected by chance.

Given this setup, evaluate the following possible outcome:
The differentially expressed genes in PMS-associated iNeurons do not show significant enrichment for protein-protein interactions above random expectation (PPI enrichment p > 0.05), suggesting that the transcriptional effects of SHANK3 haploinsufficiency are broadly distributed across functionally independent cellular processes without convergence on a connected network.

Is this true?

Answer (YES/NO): NO